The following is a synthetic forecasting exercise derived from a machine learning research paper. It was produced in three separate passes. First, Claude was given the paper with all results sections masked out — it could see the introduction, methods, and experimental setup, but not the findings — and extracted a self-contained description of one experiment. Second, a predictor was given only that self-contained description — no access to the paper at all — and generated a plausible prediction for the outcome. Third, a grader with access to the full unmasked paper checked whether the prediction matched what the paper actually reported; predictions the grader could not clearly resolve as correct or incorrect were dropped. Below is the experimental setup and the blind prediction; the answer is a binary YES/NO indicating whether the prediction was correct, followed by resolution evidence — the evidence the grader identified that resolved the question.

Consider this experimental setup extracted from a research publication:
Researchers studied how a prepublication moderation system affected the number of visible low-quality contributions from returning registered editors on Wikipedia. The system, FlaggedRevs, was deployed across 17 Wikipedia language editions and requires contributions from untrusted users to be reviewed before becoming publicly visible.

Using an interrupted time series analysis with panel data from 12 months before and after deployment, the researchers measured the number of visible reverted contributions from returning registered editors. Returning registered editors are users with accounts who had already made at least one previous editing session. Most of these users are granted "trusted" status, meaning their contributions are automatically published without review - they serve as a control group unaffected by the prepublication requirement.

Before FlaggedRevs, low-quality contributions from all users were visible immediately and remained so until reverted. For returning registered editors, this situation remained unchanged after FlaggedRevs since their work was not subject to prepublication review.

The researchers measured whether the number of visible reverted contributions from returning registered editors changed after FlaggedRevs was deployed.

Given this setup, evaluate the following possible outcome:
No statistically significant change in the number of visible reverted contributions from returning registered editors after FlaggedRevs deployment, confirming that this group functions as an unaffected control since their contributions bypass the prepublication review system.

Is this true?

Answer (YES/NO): YES